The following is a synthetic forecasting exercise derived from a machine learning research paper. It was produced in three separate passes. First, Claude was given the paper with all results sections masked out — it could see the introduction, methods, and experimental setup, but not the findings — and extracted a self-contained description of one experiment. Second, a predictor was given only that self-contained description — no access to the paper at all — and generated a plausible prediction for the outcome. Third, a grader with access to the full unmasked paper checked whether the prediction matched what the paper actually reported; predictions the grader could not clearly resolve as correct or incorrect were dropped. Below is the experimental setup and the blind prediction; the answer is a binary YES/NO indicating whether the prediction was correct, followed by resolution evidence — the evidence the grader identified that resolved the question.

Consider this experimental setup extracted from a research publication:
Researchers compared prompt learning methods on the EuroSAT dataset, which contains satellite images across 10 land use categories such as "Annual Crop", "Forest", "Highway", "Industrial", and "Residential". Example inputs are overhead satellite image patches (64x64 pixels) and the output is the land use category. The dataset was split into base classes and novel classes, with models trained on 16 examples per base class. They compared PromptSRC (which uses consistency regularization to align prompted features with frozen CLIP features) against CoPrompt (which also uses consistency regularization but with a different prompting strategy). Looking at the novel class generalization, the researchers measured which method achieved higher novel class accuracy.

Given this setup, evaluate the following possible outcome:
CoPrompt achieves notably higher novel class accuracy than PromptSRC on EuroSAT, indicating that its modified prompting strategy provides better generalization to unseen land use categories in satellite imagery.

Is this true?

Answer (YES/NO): YES